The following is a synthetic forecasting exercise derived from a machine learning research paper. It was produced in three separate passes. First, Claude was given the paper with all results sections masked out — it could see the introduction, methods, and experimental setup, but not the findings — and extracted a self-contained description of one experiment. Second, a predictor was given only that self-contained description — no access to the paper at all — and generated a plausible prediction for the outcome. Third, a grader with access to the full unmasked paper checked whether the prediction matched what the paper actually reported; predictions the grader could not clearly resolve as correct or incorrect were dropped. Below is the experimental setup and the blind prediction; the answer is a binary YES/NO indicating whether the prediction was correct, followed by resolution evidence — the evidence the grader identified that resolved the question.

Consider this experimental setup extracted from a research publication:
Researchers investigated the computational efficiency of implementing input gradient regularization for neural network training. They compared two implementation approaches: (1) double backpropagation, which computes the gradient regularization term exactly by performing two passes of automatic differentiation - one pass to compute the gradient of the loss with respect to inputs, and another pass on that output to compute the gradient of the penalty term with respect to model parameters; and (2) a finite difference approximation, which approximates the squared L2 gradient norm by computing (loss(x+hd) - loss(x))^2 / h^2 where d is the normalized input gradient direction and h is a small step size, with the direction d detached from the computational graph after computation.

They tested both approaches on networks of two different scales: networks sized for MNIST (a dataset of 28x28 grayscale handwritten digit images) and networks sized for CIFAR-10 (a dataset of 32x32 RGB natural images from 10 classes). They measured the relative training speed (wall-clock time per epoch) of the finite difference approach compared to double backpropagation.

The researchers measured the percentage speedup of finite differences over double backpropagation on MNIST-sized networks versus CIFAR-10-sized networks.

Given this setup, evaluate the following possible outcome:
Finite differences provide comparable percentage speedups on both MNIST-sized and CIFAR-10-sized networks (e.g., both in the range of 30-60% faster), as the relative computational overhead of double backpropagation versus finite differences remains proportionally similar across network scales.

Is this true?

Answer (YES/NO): NO